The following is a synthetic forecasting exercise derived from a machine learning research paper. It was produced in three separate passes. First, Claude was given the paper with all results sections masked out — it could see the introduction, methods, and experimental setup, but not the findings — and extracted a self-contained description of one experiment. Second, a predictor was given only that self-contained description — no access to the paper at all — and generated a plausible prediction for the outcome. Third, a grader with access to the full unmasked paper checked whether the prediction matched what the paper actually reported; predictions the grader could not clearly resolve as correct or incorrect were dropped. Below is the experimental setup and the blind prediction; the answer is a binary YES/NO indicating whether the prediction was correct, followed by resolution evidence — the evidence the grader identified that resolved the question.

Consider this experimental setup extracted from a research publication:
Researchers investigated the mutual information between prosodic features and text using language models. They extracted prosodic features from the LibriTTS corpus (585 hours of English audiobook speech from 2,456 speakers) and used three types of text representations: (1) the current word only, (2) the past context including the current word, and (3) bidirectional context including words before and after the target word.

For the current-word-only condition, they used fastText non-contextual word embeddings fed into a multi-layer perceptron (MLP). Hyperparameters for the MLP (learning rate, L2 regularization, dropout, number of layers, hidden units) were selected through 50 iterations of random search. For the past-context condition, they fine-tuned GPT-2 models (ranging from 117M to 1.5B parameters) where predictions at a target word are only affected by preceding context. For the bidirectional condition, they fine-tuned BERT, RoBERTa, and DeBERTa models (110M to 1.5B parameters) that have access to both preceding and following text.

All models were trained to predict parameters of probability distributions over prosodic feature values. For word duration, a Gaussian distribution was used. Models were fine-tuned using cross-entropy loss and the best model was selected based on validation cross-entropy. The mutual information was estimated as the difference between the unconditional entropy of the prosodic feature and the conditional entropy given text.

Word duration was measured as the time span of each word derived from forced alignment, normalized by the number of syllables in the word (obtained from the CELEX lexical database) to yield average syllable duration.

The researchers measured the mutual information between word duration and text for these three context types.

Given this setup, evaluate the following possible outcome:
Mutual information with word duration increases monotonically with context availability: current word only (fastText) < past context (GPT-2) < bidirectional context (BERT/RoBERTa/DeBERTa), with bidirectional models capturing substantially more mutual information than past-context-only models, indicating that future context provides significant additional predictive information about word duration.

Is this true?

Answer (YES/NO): YES